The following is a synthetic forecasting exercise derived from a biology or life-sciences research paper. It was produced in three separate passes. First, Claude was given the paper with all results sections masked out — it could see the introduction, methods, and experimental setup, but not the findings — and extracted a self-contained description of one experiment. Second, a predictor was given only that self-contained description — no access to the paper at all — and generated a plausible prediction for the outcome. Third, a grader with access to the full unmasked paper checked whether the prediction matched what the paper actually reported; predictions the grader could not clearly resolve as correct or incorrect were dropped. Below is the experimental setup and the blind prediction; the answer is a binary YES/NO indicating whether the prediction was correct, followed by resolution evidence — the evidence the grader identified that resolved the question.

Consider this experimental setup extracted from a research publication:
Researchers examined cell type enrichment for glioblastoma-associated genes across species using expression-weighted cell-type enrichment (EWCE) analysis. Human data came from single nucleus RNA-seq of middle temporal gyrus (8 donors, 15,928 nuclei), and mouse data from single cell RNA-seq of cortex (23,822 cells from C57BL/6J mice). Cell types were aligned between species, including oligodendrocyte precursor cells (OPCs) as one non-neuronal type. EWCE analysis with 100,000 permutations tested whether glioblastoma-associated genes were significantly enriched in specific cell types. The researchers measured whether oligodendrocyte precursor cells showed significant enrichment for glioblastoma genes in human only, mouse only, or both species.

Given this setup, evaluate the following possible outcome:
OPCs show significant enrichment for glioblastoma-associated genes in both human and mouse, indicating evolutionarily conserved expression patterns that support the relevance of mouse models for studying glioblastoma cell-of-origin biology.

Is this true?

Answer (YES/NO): NO